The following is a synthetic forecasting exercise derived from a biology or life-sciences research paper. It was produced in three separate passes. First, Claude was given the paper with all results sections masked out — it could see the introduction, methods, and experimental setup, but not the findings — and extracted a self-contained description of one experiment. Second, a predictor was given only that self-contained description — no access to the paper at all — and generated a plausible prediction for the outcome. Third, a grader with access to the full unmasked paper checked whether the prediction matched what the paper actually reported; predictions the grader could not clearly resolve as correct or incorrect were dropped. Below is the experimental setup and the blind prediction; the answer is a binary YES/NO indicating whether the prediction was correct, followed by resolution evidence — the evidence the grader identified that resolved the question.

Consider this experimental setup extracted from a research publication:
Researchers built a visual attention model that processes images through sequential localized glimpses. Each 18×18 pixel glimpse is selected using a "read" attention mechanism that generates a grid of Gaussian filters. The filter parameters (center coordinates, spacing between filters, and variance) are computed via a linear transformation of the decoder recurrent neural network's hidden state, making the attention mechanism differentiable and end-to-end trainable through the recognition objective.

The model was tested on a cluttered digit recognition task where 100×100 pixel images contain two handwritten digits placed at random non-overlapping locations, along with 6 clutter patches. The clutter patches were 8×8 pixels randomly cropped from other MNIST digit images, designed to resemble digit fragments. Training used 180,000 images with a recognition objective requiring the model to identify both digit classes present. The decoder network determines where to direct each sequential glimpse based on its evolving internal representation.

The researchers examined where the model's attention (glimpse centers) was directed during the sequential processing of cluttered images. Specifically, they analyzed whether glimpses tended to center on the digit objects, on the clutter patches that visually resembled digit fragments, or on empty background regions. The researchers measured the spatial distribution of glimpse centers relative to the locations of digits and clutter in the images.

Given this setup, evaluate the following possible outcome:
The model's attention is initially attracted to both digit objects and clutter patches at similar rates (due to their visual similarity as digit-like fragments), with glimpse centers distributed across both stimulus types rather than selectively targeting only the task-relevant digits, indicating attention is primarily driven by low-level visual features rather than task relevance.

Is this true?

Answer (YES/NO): NO